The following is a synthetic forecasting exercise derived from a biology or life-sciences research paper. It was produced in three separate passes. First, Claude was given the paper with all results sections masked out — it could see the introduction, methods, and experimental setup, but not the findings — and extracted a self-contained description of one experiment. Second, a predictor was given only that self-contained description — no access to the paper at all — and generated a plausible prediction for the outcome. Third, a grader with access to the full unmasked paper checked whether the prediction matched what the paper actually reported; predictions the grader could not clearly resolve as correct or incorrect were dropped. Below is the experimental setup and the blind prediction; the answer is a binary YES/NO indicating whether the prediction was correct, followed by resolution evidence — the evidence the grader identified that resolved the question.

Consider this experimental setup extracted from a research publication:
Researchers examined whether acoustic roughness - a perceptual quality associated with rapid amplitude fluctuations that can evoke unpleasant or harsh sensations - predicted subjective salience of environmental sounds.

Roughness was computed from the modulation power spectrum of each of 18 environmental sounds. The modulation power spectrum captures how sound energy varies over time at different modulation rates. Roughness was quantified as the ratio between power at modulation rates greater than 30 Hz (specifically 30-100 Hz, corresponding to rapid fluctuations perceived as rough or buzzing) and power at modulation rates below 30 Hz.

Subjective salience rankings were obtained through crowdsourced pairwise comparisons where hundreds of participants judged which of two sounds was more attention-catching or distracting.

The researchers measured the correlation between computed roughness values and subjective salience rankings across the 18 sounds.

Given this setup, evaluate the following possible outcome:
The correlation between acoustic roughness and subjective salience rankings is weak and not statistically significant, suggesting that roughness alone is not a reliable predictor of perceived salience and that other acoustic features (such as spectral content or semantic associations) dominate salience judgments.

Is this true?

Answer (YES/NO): NO